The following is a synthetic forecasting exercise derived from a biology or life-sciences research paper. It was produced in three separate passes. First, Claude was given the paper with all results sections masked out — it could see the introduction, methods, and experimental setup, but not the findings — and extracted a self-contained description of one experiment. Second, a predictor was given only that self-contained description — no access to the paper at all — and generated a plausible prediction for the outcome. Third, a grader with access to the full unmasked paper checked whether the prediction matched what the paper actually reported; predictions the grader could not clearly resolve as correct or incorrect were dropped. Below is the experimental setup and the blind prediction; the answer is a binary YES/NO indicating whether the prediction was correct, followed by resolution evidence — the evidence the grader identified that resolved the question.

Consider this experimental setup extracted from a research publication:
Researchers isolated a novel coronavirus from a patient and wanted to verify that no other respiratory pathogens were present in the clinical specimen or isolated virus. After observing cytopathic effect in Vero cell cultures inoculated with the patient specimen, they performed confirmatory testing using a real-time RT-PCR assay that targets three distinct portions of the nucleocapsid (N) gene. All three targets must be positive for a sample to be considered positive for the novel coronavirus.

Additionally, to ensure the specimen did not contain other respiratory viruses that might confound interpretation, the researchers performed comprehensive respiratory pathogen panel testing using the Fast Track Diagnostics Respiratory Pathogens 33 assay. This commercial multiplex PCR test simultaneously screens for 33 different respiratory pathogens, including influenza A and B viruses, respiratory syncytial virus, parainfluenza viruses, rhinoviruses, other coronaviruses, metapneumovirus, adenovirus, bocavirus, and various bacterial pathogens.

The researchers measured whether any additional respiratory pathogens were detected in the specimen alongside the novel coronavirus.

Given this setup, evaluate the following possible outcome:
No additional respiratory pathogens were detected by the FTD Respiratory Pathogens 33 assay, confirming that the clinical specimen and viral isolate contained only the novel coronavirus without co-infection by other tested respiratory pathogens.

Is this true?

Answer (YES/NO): YES